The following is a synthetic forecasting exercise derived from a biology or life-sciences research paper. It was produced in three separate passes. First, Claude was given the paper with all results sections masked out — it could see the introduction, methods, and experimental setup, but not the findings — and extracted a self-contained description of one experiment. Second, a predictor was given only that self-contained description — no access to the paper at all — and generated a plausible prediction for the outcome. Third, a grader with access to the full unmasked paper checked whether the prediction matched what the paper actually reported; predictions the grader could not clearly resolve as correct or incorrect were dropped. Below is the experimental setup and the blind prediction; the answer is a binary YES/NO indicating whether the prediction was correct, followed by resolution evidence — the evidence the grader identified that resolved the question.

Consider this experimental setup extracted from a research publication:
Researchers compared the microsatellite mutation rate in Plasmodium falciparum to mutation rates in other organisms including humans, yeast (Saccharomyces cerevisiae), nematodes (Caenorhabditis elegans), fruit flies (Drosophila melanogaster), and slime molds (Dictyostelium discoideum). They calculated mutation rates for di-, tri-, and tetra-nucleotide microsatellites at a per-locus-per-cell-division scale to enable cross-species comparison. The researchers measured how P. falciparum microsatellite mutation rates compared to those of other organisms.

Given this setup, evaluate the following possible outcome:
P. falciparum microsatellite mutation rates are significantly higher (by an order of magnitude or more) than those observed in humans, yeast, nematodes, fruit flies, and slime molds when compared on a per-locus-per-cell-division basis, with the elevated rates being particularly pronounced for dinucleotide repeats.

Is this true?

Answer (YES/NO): NO